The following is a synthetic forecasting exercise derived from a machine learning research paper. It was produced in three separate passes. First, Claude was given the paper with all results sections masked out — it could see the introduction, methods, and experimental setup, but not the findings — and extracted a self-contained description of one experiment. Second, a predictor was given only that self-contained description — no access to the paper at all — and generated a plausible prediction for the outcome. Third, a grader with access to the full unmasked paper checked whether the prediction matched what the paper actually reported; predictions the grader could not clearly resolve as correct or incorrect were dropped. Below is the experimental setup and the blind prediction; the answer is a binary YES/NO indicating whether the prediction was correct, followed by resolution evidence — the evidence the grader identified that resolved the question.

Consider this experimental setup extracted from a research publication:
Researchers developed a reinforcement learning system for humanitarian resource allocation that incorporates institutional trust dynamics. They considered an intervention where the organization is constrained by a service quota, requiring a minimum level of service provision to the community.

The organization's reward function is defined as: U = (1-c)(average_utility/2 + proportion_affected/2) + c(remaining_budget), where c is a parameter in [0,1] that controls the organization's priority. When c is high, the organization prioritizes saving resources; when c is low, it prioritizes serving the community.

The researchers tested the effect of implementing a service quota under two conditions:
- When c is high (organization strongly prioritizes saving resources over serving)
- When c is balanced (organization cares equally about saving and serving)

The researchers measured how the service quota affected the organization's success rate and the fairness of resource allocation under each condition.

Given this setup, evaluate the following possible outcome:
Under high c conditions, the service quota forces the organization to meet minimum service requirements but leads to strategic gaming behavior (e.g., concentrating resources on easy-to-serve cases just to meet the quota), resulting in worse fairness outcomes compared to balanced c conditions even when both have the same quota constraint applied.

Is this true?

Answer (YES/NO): NO